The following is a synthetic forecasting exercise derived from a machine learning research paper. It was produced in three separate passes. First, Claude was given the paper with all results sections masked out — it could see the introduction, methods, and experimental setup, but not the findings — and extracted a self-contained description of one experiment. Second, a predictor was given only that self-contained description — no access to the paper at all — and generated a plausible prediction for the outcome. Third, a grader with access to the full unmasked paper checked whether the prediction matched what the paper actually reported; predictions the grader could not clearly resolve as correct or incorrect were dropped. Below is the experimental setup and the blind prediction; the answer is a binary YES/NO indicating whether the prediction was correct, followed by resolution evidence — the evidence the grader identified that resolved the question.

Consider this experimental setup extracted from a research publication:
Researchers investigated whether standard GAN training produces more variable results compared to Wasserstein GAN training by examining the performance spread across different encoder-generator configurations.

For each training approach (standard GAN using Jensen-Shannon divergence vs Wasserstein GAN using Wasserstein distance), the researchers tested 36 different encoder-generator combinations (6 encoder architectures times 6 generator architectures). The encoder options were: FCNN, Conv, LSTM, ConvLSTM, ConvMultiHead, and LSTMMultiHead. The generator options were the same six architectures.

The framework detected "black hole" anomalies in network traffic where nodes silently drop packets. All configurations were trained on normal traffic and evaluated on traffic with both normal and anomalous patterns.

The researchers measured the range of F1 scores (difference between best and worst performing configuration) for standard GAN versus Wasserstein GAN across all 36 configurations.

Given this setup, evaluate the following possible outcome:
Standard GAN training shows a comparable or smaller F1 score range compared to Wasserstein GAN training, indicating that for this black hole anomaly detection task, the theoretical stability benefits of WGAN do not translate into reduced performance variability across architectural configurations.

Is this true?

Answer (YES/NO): NO